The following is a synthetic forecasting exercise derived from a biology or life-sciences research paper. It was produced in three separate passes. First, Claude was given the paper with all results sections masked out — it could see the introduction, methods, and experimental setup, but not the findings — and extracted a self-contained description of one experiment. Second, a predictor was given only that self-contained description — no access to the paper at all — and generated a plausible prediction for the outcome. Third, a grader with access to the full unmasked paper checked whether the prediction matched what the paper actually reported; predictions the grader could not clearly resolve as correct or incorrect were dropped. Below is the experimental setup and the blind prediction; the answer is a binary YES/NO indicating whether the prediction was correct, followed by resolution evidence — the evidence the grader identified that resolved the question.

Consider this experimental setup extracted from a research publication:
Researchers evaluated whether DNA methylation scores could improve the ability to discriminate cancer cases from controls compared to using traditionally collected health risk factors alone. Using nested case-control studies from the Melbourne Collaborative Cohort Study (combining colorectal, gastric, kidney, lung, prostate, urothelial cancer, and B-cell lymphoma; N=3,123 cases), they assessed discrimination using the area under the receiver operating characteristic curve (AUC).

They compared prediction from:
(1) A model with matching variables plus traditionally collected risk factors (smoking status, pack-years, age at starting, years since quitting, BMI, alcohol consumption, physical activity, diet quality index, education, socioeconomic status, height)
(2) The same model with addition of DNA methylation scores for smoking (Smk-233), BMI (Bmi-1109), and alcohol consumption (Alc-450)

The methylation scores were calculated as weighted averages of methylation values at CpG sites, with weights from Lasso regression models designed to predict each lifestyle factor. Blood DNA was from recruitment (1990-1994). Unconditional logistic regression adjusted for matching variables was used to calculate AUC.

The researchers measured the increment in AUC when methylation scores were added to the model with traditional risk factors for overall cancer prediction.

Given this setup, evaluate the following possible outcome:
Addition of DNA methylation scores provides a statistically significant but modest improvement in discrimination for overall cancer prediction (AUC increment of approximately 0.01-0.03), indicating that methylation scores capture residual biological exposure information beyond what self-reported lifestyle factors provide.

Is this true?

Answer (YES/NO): NO